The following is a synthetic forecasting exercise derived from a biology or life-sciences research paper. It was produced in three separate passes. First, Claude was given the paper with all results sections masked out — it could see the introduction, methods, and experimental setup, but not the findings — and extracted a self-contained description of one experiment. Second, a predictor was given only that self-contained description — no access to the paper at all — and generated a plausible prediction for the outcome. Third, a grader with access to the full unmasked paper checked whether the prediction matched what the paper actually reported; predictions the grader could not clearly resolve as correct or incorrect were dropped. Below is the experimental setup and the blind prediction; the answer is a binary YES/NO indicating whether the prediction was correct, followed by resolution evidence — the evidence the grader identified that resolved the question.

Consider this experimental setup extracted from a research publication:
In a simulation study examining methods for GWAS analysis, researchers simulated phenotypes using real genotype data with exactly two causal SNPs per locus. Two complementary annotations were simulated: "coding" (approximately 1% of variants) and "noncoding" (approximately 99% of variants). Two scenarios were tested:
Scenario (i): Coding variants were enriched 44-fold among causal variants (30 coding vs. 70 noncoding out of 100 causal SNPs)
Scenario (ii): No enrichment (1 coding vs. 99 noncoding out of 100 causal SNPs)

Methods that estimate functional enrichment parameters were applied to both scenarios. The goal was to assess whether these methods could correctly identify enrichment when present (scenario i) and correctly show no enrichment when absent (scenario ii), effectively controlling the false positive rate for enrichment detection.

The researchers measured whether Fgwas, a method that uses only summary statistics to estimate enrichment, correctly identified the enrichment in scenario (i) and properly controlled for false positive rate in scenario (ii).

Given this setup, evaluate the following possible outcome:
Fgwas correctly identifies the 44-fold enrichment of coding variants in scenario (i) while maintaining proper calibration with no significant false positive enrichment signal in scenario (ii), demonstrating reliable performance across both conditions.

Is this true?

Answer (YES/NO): NO